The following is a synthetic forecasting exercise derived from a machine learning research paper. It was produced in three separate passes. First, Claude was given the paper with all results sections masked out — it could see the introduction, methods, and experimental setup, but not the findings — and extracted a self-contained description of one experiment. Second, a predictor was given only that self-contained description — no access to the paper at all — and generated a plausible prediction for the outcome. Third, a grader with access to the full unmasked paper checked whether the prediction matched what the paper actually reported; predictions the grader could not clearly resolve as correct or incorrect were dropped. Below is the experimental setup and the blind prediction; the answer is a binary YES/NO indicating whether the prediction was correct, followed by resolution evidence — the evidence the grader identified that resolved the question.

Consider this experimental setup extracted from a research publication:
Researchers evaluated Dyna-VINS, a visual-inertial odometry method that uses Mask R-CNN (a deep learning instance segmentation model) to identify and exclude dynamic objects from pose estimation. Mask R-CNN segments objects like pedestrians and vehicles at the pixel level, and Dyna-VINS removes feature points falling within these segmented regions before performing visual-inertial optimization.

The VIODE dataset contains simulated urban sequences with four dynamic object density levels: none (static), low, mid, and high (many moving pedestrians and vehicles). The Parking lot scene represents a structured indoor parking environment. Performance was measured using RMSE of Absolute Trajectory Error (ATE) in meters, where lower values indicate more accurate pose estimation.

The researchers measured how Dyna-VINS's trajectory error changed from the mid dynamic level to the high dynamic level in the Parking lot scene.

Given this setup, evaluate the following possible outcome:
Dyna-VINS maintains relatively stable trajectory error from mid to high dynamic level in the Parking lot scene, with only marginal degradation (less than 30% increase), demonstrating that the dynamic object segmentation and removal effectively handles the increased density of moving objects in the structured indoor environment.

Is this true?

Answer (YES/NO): NO